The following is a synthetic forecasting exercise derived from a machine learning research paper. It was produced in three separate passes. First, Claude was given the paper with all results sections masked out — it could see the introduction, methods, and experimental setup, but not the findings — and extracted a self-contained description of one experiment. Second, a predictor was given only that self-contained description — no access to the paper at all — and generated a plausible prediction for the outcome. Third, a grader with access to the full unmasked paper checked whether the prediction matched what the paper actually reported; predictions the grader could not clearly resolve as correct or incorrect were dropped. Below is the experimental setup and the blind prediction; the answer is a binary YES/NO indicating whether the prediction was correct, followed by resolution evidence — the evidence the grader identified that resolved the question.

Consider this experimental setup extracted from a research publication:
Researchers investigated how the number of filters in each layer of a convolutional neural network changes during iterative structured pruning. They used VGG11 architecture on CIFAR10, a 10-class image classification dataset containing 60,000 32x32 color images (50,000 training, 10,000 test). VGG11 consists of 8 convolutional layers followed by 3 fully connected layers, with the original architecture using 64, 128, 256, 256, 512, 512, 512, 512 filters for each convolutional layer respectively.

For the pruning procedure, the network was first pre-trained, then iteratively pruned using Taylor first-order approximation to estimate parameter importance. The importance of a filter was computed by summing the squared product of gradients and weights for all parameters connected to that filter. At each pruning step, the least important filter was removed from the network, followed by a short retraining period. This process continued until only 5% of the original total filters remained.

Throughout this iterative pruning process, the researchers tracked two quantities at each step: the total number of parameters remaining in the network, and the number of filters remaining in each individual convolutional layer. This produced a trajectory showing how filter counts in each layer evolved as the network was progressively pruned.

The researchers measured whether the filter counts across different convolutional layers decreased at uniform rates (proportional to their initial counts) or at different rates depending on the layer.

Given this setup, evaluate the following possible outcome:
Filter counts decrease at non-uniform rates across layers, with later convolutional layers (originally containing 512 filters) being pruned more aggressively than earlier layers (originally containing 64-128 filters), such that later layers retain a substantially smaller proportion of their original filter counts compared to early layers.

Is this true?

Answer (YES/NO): YES